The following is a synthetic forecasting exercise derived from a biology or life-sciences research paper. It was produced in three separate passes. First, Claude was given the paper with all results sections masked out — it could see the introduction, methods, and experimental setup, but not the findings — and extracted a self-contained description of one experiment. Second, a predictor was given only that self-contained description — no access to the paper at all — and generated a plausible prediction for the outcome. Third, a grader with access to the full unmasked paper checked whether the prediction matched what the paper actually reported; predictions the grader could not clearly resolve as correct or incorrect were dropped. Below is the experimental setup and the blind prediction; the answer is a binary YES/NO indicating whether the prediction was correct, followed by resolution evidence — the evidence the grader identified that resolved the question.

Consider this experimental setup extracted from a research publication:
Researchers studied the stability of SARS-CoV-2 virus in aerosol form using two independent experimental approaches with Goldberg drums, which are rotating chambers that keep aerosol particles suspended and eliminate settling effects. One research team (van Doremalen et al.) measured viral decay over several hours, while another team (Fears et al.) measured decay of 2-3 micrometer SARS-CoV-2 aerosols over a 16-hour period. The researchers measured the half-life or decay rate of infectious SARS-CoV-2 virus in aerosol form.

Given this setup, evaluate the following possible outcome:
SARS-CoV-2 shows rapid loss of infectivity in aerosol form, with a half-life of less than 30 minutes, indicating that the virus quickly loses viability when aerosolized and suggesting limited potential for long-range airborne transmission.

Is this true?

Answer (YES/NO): NO